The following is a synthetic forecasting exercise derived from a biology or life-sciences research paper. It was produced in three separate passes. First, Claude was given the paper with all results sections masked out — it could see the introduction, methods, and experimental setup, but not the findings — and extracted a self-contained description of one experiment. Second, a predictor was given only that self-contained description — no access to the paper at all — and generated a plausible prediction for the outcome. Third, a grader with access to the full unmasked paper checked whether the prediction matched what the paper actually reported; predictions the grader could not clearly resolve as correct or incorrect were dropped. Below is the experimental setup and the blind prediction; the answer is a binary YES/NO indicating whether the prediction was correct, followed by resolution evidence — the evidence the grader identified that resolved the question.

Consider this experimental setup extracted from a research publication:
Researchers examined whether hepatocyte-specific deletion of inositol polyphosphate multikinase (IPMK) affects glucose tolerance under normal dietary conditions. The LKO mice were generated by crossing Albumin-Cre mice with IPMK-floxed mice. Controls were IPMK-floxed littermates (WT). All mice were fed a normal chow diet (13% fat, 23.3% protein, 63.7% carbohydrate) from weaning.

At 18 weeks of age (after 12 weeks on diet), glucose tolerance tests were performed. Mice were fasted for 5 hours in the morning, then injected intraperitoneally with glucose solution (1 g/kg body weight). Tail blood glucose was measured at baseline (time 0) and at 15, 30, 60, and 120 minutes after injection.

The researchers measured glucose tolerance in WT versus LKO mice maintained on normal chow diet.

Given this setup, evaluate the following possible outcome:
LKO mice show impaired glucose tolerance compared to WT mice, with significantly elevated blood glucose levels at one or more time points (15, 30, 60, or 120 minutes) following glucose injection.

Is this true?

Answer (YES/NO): NO